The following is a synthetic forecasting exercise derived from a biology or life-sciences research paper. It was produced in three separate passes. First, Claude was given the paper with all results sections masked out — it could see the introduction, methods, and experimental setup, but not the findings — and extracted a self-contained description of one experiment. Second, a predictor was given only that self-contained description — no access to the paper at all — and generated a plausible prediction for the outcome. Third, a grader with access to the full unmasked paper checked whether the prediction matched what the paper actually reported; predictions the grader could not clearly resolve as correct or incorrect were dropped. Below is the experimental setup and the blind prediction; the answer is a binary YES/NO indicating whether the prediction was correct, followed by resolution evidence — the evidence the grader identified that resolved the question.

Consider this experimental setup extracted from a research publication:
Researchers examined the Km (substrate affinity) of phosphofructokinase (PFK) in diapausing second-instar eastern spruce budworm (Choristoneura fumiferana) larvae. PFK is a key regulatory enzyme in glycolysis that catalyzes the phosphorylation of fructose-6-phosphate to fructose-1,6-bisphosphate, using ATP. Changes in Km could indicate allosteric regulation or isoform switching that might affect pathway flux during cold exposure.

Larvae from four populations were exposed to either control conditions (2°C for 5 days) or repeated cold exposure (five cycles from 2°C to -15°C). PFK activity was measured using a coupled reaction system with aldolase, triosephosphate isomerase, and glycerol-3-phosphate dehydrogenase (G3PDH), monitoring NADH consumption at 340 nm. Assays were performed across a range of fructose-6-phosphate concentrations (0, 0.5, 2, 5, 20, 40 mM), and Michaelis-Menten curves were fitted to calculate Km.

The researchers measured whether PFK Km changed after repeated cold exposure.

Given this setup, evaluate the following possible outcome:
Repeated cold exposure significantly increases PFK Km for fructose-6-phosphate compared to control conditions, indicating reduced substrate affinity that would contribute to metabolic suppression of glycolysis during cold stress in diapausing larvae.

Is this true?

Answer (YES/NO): NO